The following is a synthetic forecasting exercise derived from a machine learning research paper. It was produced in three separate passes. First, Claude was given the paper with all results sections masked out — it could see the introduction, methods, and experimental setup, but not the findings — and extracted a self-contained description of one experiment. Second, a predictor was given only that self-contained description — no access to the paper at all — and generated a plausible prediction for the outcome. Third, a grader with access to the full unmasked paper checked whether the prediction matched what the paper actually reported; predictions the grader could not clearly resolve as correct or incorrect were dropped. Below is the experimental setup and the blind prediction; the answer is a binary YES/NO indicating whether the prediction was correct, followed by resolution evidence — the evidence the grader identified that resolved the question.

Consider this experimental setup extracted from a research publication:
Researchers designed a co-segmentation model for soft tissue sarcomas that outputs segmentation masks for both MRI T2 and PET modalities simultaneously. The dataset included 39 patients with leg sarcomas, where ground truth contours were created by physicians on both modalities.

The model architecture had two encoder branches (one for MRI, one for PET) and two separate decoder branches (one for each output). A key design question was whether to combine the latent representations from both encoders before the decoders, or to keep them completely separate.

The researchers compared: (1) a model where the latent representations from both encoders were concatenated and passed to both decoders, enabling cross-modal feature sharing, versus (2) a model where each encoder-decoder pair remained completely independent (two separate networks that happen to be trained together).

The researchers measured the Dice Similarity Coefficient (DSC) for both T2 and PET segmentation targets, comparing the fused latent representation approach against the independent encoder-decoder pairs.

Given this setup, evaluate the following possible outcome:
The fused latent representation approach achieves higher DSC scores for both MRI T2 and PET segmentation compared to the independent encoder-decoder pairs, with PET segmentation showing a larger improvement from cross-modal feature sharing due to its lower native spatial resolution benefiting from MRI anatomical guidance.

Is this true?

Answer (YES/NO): NO